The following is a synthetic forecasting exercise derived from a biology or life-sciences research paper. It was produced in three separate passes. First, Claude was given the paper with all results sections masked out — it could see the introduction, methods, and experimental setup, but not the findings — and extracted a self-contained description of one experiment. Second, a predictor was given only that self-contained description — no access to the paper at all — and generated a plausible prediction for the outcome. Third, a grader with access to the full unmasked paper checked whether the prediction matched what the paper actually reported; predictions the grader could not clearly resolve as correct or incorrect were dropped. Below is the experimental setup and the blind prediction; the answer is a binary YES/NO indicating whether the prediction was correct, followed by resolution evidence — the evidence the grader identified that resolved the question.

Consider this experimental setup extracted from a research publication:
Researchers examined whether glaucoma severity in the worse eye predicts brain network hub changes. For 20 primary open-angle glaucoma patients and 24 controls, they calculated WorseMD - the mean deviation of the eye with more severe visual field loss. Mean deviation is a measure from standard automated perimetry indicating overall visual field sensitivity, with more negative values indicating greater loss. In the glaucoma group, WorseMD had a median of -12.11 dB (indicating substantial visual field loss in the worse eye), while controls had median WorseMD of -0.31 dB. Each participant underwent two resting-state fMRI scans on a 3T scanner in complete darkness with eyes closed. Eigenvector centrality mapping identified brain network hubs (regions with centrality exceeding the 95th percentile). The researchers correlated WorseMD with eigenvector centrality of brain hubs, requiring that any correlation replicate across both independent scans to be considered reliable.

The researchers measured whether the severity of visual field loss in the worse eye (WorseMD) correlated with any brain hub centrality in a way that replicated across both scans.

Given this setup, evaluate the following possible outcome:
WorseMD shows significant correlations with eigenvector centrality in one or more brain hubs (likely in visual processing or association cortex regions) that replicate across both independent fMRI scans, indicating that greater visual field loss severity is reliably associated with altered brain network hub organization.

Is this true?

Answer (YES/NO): NO